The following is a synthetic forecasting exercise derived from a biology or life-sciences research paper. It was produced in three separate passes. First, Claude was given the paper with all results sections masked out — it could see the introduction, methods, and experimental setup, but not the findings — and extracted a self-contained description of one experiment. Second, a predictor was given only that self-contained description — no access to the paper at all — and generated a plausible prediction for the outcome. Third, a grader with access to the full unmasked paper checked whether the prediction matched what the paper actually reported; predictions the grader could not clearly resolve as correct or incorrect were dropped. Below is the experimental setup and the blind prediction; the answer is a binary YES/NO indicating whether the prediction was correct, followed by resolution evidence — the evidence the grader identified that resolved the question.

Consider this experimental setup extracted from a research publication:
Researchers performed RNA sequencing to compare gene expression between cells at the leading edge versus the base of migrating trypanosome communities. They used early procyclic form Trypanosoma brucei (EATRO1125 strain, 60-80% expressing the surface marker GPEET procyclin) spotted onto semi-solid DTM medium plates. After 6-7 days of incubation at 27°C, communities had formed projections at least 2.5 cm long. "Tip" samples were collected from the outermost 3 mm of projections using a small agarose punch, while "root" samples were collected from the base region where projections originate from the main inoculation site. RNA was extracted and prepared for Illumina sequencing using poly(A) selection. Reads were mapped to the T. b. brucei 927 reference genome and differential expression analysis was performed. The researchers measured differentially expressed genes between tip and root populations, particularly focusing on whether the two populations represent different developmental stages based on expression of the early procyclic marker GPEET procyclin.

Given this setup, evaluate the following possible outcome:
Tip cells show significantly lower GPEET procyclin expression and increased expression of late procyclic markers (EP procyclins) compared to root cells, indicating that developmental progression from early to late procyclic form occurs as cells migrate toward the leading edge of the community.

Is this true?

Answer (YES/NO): NO